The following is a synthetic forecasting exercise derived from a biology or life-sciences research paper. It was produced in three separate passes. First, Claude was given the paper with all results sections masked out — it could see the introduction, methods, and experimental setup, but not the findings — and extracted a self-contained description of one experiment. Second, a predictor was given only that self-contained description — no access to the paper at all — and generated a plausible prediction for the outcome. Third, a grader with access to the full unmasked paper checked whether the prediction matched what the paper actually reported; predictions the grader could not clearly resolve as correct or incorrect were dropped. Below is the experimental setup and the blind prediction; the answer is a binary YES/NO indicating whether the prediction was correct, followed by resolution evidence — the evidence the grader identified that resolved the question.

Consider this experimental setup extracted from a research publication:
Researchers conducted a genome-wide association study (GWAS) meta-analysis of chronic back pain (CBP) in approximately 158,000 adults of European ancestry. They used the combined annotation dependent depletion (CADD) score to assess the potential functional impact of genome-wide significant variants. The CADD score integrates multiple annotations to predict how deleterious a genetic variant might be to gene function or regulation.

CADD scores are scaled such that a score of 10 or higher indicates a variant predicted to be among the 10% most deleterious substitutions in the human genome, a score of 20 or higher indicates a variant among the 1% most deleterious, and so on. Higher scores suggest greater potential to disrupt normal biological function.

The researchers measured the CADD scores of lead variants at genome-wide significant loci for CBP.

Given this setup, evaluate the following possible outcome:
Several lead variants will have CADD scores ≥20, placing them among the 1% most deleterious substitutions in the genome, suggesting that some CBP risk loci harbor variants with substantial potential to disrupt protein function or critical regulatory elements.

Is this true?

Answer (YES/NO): NO